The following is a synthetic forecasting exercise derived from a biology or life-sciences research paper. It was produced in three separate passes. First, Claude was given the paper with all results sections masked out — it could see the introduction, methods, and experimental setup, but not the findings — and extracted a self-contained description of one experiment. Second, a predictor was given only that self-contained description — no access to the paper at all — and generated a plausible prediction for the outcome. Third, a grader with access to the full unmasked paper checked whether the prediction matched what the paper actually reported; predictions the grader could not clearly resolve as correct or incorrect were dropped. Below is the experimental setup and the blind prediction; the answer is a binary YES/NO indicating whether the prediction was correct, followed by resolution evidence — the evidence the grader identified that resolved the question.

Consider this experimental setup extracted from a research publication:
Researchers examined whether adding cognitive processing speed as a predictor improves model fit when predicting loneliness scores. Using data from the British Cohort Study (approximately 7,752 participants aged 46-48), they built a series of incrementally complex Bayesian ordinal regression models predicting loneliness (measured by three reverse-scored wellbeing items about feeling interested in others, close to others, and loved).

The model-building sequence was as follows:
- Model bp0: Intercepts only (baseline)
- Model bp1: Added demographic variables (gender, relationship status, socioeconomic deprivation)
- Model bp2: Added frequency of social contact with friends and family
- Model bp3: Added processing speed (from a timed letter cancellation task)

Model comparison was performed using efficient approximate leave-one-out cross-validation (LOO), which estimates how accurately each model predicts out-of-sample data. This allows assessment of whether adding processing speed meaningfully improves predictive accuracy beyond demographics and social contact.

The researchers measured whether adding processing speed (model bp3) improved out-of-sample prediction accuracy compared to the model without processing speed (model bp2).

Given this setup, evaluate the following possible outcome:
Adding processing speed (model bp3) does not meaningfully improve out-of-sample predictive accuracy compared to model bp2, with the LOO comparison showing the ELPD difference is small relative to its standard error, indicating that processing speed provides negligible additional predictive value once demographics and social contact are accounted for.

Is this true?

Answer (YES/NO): YES